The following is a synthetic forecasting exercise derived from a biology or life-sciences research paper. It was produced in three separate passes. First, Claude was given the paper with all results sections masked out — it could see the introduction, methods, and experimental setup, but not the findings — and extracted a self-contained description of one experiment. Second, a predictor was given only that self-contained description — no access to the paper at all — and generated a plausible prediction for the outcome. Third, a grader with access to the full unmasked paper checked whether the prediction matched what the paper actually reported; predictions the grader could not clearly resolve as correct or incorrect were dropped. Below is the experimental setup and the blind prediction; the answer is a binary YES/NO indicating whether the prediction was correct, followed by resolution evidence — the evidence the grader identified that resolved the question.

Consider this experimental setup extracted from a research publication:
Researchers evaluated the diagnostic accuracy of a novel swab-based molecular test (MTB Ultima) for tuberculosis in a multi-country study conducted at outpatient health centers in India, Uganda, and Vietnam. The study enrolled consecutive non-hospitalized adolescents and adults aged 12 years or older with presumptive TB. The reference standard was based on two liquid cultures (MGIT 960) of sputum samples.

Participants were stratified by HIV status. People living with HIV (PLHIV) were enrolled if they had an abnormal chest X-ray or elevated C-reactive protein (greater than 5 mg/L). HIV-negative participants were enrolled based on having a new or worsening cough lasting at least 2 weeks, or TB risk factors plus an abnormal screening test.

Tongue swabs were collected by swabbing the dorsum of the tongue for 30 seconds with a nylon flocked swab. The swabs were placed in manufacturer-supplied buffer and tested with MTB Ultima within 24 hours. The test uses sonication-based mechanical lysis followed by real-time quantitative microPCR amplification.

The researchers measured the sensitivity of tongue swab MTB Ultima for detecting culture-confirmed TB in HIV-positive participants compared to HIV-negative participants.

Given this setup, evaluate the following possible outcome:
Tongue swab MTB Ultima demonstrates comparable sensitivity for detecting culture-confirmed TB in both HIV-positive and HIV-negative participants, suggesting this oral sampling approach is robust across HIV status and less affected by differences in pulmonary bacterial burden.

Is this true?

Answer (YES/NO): YES